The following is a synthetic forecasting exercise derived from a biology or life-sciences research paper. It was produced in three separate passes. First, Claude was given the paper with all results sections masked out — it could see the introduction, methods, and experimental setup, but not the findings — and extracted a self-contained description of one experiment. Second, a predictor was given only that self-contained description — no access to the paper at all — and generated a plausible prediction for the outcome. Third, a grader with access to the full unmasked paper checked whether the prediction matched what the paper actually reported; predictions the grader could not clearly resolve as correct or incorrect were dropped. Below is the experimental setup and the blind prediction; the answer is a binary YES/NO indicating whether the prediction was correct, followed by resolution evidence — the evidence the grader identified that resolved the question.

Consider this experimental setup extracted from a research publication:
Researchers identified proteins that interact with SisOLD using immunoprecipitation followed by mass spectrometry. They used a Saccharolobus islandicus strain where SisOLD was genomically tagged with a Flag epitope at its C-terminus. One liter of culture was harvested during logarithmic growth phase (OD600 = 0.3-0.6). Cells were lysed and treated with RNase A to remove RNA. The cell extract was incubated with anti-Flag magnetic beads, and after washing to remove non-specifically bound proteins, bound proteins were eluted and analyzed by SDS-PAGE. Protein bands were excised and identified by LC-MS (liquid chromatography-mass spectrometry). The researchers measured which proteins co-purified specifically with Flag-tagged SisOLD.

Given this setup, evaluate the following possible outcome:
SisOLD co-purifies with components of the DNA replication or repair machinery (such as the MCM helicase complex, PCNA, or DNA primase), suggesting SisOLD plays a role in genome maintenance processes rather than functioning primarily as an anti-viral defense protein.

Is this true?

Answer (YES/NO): NO